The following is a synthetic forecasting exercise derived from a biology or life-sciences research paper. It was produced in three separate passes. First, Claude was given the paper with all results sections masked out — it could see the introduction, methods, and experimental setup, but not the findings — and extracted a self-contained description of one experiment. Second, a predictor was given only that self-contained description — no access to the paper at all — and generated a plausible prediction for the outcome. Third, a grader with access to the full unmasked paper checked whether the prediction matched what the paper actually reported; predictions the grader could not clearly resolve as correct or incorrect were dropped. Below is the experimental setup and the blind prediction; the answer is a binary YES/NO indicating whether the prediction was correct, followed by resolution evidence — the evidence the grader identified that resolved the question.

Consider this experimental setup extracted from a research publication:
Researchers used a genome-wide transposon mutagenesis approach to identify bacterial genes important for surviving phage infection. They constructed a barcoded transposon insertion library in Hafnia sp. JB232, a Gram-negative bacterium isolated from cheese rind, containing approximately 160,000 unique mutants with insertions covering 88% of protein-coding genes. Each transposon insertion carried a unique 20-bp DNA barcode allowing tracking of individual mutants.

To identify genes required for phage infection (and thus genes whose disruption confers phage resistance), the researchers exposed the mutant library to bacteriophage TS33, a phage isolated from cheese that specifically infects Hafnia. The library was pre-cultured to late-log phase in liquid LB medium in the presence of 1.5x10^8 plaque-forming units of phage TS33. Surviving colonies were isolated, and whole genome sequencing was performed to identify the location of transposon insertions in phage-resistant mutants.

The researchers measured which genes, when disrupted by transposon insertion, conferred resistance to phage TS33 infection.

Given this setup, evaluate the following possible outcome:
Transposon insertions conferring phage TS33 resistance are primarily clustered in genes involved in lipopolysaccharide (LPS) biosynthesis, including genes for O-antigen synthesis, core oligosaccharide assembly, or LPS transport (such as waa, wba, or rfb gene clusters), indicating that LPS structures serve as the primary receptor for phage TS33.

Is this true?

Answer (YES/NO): YES